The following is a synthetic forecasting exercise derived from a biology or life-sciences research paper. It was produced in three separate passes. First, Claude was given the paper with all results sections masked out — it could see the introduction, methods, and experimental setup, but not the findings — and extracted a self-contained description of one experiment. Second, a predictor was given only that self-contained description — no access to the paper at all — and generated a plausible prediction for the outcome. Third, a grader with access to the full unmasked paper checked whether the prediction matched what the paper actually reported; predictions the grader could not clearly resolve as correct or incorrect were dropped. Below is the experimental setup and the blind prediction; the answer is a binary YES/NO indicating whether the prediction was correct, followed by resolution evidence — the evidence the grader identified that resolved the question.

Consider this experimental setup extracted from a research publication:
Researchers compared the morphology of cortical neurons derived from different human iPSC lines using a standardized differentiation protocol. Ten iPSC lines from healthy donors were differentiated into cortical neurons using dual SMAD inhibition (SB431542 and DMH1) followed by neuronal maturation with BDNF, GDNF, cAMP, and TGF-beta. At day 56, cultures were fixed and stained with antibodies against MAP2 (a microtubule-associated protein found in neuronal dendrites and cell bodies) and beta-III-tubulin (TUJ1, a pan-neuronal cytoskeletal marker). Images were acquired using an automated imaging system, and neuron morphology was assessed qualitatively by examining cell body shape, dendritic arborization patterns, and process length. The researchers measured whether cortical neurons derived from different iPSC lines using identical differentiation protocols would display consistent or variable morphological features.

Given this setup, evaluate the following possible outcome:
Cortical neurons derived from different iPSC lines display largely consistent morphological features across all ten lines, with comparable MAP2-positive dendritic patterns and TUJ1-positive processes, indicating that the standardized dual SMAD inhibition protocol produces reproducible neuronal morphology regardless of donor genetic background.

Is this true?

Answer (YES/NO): NO